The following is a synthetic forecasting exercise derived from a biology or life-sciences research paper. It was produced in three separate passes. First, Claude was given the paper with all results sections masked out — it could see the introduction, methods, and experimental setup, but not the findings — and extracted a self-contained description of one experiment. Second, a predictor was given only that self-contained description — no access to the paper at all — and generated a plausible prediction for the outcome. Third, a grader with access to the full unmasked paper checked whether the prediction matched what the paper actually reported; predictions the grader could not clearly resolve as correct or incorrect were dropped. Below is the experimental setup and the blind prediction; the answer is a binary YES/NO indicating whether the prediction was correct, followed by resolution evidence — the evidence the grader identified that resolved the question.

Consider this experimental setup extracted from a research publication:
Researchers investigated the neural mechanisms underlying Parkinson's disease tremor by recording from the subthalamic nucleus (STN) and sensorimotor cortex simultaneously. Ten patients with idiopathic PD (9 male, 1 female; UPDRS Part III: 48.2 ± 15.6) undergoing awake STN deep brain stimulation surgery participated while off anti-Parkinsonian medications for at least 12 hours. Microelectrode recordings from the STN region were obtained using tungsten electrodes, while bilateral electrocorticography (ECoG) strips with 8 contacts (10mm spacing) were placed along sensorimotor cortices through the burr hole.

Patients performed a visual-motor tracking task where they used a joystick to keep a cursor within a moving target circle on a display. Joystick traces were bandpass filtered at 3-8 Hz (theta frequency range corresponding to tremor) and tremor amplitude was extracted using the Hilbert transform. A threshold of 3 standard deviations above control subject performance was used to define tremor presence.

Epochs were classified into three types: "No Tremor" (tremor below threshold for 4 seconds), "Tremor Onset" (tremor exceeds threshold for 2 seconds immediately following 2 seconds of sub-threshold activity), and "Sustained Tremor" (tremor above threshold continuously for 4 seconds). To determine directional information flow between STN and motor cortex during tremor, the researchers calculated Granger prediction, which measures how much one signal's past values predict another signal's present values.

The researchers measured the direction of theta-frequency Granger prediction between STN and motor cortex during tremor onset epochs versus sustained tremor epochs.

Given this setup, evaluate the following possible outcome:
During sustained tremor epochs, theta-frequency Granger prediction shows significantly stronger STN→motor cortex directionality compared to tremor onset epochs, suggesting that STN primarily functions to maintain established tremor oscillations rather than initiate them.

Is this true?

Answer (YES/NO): NO